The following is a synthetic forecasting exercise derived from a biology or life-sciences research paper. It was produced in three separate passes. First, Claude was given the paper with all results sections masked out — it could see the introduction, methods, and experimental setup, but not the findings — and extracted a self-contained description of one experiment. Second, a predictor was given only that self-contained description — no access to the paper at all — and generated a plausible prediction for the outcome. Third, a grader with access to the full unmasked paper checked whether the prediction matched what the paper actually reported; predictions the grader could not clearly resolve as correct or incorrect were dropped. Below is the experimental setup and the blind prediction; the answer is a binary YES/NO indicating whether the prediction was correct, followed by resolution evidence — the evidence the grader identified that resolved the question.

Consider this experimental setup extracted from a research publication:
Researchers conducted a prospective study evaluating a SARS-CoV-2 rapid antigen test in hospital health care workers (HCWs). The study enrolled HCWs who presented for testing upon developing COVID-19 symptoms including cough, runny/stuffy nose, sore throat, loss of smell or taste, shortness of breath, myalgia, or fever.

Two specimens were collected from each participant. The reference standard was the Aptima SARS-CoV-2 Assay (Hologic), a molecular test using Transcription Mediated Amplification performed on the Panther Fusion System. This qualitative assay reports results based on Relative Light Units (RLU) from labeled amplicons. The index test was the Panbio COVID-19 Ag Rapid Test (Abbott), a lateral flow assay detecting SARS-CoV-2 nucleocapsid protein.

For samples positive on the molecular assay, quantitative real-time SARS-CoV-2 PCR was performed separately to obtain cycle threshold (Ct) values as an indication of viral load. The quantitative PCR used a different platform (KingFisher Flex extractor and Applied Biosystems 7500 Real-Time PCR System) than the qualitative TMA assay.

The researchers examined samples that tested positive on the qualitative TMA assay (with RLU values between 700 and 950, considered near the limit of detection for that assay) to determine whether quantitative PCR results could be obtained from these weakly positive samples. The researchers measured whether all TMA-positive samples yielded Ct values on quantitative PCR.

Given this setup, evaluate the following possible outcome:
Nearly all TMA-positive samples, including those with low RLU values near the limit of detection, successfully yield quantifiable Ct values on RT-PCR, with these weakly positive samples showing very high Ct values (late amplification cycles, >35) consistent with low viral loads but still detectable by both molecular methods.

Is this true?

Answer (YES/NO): NO